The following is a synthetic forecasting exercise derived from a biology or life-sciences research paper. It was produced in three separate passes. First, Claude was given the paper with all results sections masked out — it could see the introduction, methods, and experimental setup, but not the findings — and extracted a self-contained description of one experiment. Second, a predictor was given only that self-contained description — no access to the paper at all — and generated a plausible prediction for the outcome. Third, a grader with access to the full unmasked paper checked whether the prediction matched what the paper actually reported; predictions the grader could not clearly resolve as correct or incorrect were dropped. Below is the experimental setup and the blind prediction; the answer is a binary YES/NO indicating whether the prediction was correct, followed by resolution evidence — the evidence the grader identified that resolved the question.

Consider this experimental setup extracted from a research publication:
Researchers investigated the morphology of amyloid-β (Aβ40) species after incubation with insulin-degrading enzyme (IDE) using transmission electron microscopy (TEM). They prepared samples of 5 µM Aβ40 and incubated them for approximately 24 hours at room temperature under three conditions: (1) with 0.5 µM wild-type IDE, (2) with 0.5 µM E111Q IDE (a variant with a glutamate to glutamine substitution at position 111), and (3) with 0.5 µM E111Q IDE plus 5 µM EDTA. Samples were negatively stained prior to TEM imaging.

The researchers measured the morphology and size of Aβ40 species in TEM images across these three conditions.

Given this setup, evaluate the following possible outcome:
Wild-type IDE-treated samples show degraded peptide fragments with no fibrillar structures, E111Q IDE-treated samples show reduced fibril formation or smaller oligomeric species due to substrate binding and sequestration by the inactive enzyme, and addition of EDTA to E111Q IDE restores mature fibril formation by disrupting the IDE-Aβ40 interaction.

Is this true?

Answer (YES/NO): NO